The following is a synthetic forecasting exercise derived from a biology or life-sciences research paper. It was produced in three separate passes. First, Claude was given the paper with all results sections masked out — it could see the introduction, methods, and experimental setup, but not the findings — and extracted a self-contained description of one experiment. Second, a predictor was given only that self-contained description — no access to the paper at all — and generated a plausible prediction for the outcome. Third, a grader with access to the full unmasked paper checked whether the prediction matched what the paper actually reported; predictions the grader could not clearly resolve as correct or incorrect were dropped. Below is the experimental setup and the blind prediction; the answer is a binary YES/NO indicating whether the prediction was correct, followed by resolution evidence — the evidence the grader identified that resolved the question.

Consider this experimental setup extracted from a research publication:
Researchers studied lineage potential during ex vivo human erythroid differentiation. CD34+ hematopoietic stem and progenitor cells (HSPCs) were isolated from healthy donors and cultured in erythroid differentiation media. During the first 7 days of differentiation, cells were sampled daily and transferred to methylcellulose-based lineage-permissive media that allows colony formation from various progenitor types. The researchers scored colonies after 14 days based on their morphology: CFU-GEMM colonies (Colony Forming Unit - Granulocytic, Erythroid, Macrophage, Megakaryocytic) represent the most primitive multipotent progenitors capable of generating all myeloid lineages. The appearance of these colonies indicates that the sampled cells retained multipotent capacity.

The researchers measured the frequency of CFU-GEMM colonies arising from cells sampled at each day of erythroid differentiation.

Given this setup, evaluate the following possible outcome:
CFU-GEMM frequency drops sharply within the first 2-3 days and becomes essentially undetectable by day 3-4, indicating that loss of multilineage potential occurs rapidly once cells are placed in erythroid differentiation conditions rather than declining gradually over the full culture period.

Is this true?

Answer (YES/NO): YES